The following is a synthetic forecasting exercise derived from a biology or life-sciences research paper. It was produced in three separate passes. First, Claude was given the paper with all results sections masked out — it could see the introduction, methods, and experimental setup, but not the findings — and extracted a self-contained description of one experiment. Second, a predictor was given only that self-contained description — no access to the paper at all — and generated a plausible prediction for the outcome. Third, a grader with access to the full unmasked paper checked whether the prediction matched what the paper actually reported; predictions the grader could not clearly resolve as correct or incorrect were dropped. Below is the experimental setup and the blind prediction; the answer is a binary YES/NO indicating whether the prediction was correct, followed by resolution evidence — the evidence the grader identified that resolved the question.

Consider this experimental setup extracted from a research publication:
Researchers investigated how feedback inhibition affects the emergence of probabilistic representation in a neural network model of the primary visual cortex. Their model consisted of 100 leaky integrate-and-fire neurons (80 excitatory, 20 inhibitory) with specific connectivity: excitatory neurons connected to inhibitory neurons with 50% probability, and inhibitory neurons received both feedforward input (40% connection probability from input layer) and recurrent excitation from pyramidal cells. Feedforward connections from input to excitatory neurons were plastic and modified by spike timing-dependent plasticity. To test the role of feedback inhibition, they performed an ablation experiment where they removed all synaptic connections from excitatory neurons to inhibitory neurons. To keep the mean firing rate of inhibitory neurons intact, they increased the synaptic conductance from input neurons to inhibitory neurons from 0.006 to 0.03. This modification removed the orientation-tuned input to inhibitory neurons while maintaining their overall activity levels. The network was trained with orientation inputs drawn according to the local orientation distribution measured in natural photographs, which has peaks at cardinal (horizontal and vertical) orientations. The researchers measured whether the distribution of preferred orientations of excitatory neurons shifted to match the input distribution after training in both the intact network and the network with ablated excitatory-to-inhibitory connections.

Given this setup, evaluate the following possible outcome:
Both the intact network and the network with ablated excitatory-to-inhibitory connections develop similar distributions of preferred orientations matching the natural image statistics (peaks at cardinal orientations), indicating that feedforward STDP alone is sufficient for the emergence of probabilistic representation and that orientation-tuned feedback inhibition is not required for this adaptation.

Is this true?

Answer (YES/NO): NO